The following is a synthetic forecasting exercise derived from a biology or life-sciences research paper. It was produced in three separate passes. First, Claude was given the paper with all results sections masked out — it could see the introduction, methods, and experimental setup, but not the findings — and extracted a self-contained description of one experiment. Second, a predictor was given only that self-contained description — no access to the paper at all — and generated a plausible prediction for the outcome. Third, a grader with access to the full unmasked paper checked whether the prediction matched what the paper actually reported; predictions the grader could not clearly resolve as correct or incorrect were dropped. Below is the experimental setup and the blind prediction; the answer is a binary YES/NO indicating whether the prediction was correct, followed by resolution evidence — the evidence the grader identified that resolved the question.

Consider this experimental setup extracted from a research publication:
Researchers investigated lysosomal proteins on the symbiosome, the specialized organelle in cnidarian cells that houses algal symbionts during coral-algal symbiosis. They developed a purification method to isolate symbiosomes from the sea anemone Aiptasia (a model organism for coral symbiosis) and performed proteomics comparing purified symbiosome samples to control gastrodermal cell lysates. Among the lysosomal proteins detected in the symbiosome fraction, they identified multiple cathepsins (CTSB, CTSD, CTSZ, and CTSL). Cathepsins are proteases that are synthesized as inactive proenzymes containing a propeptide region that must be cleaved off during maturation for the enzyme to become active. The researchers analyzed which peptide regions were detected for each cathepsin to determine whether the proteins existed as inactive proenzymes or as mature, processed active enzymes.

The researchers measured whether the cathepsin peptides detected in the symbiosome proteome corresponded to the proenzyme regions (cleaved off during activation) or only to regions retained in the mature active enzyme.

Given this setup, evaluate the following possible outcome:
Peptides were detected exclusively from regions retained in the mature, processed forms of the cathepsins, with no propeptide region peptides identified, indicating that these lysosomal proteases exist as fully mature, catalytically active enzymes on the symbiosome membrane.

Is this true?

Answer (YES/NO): YES